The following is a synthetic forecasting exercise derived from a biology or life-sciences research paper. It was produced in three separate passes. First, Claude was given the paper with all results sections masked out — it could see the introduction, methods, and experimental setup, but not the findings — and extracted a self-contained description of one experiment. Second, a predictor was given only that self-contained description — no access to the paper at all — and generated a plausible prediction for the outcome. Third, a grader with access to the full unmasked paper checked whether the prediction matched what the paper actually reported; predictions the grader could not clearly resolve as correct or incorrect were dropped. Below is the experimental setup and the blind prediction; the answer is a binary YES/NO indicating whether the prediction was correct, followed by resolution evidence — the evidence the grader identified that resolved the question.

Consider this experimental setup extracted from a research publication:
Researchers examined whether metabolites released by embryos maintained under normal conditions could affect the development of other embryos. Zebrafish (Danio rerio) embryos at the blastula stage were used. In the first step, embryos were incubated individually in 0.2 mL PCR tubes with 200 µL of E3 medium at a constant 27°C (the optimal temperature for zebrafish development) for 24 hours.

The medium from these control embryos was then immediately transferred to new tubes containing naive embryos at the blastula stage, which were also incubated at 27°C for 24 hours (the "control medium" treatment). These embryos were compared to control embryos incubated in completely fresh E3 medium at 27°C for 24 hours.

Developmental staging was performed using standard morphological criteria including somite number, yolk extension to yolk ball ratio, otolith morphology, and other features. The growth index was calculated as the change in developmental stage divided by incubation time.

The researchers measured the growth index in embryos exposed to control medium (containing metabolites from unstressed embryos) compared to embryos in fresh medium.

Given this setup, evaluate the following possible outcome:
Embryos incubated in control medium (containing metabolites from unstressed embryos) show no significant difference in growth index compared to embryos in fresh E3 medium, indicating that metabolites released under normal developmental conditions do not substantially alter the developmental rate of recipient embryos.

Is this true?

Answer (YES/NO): NO